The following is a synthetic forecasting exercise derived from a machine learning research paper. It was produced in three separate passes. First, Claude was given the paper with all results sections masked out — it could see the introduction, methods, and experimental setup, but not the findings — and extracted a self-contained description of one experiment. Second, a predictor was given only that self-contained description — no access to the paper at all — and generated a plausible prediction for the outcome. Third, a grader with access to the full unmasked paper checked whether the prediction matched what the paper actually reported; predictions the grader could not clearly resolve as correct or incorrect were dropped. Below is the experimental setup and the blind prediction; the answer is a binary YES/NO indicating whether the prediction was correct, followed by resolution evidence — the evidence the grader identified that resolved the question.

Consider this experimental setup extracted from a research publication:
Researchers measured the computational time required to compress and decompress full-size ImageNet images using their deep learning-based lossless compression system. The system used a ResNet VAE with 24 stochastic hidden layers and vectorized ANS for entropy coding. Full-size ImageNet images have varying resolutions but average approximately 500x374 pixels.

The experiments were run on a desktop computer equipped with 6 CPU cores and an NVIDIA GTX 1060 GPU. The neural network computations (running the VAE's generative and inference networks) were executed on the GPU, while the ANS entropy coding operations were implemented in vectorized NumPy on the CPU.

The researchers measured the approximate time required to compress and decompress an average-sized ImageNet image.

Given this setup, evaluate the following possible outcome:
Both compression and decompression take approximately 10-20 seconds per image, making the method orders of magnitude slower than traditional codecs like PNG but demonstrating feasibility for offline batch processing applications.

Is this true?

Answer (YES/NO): NO